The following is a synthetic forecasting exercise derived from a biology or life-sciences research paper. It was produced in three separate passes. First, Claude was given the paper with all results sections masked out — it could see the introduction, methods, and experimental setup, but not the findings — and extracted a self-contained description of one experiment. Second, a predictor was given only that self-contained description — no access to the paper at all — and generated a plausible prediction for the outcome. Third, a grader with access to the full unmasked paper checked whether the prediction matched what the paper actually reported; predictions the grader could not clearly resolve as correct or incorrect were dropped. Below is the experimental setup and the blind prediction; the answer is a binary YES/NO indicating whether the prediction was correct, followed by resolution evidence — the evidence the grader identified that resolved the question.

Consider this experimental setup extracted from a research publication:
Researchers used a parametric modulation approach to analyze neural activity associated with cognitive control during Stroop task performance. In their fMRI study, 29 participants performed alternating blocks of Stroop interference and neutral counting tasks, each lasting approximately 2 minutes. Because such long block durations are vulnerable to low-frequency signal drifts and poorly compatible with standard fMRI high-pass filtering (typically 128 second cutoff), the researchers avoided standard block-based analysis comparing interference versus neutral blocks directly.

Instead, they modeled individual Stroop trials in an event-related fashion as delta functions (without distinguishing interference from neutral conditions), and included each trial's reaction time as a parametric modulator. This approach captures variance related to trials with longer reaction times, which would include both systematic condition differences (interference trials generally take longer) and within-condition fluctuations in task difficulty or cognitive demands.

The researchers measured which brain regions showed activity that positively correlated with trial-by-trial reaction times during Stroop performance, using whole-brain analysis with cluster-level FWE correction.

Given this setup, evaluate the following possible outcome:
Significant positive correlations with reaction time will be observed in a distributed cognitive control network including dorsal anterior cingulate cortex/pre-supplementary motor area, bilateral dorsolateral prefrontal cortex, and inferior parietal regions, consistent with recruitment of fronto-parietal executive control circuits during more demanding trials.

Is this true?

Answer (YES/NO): YES